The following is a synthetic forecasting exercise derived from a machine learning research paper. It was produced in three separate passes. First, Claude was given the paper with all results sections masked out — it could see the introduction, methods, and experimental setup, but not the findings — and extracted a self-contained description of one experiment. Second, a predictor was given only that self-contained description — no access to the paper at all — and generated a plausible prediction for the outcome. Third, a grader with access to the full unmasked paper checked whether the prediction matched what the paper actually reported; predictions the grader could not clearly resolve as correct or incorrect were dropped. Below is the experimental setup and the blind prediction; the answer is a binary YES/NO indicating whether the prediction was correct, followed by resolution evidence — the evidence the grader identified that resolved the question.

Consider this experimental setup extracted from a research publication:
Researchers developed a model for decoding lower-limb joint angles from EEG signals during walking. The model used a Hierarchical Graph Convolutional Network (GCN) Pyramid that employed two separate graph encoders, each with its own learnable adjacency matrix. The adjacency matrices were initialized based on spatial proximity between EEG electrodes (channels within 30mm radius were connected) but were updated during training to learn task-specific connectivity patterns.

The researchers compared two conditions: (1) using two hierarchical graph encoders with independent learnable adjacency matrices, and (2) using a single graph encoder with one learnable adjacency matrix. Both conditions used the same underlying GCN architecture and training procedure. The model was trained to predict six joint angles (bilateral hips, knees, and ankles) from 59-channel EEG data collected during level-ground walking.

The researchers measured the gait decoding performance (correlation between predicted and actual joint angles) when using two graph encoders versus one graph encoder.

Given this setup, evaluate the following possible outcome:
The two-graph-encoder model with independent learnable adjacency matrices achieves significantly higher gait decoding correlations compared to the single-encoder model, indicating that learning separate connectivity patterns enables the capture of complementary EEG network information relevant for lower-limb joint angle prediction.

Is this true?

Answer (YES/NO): NO